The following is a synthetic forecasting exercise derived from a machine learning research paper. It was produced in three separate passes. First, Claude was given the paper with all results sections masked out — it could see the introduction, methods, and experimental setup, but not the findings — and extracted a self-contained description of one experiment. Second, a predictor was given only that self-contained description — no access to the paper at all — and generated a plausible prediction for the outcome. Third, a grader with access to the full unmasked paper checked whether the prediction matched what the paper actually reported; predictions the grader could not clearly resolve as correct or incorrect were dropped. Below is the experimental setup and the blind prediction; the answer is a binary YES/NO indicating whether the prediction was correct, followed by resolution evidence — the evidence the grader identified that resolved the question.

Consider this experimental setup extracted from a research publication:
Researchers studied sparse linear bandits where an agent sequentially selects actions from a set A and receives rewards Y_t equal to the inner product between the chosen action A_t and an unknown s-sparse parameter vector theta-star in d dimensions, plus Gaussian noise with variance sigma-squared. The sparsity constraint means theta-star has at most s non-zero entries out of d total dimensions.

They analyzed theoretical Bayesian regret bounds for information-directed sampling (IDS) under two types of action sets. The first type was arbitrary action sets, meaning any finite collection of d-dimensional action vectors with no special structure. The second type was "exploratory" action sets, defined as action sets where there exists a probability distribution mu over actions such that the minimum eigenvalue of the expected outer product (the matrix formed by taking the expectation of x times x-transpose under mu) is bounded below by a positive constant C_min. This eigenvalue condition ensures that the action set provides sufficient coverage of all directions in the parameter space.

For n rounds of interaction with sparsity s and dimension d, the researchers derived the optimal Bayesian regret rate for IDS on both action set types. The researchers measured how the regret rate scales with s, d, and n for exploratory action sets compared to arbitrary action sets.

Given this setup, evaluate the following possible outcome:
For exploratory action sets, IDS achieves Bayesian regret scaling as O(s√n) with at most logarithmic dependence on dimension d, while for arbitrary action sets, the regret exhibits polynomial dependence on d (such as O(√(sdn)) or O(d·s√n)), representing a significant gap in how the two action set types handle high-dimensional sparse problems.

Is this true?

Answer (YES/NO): NO